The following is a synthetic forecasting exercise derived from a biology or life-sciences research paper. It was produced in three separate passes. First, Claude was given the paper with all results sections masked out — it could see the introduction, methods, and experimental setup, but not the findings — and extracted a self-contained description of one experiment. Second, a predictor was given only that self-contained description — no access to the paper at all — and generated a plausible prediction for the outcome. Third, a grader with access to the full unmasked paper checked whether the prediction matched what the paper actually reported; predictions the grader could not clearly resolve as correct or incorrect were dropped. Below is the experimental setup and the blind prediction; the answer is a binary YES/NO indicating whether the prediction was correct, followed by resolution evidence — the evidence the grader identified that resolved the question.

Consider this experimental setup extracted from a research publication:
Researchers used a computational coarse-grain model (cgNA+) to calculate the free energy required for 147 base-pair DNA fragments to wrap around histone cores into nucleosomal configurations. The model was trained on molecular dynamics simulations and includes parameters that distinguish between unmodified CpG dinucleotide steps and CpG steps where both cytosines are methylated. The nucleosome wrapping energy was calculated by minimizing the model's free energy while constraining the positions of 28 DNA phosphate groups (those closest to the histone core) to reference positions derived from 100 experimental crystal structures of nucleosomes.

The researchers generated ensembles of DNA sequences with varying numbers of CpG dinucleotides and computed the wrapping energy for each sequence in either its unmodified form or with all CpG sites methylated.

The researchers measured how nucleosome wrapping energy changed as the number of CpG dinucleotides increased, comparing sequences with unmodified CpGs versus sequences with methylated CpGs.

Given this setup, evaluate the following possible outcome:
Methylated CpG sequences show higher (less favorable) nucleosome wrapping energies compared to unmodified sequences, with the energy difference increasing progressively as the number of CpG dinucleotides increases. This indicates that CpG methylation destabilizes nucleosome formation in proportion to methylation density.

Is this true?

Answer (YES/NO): YES